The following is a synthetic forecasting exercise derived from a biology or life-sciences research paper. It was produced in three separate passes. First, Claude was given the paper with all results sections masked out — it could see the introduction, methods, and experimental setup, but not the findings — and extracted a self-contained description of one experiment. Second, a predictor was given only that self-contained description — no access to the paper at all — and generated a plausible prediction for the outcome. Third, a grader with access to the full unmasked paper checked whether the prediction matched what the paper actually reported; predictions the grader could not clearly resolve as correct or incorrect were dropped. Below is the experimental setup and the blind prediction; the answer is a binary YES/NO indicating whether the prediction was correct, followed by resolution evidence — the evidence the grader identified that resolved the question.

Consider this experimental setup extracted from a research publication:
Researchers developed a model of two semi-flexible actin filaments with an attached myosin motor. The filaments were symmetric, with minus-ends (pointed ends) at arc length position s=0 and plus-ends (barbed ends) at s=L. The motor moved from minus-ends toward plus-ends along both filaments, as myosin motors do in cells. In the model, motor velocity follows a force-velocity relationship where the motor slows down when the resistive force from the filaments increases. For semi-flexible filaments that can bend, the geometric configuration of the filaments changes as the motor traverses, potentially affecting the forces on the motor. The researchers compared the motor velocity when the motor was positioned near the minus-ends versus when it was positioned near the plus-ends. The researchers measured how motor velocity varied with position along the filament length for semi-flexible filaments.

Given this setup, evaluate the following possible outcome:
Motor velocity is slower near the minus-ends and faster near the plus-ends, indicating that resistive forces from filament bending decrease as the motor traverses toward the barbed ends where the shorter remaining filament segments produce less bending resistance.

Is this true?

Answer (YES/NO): NO